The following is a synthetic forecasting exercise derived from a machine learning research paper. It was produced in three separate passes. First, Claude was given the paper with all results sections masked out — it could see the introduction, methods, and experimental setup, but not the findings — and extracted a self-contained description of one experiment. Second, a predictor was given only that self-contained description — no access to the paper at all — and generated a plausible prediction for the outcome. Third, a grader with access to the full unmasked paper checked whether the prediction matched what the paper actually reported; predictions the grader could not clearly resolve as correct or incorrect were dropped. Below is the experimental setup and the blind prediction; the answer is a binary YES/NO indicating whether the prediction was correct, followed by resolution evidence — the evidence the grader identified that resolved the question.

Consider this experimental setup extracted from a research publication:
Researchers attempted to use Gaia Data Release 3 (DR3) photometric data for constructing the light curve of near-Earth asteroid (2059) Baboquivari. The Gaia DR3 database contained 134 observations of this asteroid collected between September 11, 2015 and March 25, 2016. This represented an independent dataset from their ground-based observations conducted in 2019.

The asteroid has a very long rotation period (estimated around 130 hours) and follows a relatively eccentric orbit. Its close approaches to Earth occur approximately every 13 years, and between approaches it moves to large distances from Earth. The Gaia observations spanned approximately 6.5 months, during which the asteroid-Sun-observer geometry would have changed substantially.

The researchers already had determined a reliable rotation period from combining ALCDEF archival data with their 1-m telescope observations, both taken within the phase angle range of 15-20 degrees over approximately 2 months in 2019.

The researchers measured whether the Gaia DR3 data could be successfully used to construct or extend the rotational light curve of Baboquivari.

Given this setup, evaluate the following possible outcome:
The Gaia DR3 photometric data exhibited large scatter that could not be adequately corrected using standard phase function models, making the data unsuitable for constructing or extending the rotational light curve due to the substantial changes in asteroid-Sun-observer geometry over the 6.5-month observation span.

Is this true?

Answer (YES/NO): NO